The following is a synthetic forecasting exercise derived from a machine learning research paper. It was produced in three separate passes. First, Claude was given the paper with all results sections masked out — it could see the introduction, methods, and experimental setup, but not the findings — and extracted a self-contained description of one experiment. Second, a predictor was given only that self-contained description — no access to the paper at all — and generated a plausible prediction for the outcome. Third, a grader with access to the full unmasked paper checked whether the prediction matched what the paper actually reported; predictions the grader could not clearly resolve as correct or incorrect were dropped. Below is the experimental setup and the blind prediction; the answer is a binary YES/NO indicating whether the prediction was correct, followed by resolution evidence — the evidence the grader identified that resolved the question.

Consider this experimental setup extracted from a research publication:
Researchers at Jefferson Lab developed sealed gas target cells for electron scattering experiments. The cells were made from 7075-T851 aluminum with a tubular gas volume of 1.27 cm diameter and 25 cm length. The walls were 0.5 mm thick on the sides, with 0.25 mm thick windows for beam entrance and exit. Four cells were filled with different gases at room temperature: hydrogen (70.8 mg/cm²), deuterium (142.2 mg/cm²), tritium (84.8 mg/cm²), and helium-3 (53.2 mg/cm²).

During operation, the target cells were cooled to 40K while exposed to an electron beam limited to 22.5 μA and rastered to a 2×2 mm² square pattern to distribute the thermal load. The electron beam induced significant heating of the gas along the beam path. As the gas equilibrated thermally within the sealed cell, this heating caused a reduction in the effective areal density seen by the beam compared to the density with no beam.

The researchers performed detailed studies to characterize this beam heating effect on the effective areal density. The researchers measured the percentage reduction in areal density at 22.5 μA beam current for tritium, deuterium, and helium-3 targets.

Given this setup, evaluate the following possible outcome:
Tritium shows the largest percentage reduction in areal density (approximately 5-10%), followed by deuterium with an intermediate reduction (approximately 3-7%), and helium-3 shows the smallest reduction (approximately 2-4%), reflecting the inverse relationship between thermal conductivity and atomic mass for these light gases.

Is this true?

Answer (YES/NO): NO